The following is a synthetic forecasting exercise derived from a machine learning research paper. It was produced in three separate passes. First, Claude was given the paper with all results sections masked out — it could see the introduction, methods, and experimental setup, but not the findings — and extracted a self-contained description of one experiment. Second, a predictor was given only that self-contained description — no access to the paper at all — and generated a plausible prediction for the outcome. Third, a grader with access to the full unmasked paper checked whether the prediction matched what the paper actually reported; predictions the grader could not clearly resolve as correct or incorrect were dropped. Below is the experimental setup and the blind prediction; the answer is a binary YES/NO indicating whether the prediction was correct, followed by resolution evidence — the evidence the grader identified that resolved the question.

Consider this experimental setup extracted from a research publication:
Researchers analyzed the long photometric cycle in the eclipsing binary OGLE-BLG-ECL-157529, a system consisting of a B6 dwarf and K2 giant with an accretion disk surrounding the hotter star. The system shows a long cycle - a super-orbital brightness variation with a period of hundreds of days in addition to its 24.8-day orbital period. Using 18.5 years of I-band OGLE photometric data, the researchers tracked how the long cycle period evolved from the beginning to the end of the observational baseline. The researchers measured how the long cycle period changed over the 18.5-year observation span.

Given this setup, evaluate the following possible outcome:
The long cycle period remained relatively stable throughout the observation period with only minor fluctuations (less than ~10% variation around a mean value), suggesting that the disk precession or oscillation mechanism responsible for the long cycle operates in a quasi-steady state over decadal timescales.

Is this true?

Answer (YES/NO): NO